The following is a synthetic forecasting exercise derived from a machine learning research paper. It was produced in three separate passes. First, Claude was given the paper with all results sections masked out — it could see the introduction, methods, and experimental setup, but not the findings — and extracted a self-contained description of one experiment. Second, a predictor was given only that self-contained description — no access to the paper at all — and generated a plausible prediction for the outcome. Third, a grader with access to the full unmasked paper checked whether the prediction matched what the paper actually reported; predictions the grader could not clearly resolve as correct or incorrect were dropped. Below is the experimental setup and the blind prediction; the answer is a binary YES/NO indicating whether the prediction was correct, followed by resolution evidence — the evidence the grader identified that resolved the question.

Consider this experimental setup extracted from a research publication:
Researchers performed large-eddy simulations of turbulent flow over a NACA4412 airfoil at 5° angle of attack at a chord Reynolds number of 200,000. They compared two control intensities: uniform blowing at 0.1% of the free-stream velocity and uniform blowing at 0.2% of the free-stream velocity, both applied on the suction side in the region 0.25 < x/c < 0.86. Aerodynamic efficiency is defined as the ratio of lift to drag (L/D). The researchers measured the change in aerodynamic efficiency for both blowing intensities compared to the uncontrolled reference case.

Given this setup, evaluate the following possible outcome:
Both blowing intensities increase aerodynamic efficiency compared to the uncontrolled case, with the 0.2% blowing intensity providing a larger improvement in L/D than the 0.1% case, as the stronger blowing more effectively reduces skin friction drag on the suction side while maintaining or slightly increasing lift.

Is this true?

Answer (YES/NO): NO